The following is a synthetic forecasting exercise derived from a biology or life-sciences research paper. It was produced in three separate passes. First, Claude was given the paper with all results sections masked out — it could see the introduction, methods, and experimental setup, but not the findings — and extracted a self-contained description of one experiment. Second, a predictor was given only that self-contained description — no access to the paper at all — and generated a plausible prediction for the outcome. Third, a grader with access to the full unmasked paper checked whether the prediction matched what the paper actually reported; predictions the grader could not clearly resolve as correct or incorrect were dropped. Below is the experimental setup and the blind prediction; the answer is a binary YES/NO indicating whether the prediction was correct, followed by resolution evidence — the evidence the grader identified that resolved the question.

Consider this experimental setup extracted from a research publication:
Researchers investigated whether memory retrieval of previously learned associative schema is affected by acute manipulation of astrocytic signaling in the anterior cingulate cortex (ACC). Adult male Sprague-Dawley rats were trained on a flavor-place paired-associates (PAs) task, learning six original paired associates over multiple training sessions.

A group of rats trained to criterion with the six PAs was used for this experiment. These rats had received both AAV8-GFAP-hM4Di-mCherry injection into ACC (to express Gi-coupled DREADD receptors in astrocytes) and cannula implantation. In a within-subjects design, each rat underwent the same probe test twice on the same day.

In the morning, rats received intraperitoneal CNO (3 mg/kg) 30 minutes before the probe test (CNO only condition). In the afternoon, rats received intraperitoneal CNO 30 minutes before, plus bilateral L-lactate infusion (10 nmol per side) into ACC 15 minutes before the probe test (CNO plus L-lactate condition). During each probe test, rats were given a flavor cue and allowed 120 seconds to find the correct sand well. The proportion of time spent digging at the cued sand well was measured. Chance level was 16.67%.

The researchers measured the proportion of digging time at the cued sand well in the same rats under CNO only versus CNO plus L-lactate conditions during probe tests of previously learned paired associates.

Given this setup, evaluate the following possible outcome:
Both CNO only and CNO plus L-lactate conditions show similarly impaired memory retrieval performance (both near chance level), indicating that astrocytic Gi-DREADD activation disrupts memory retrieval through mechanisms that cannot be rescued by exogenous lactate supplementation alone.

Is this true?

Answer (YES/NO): NO